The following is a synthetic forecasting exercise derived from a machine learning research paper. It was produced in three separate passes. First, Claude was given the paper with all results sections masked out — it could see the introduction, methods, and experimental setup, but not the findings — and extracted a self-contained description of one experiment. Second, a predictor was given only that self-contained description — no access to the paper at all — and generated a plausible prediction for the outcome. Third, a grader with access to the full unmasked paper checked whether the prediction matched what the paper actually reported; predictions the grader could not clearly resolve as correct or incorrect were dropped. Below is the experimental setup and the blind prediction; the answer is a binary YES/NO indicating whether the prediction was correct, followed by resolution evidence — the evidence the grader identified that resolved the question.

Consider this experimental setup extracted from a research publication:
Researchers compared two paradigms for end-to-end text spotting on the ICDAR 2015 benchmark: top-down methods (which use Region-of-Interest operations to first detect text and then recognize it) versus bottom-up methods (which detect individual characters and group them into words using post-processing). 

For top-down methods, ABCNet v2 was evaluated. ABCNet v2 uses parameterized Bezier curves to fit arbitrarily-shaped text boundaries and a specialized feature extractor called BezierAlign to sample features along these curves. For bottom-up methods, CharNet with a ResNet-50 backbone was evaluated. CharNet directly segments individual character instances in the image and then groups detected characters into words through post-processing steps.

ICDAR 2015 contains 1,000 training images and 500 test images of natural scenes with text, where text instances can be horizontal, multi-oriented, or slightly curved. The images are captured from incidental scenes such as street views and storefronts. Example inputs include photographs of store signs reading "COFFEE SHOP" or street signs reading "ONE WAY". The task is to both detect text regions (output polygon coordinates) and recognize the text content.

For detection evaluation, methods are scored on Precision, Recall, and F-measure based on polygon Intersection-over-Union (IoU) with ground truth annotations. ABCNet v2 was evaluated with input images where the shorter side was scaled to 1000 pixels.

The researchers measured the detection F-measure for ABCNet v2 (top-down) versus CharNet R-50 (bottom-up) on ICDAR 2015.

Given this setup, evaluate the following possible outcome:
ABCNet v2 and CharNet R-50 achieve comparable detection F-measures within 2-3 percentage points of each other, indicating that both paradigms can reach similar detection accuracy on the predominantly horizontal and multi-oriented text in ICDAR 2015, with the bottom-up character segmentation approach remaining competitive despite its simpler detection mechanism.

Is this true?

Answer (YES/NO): YES